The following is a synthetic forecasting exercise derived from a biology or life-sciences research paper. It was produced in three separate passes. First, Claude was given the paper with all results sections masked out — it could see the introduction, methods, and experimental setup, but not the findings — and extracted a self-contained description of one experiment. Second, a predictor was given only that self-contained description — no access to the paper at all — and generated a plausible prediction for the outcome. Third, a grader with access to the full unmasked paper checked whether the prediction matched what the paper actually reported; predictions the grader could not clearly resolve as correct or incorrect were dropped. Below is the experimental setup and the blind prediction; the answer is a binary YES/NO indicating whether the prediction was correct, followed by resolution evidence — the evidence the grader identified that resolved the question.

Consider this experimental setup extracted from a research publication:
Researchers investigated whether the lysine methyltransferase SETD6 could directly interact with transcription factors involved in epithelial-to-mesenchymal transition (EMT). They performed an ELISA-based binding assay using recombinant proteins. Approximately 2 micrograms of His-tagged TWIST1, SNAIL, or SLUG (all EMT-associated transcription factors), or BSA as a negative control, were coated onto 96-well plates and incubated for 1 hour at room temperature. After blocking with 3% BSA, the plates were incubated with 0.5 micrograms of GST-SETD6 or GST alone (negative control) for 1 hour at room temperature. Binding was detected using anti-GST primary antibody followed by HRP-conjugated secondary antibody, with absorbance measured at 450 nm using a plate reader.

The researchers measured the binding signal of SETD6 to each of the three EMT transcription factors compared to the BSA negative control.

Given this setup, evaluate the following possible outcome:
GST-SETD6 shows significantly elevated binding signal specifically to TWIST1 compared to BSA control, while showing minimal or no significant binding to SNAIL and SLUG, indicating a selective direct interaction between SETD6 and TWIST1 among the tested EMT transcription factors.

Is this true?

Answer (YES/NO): NO